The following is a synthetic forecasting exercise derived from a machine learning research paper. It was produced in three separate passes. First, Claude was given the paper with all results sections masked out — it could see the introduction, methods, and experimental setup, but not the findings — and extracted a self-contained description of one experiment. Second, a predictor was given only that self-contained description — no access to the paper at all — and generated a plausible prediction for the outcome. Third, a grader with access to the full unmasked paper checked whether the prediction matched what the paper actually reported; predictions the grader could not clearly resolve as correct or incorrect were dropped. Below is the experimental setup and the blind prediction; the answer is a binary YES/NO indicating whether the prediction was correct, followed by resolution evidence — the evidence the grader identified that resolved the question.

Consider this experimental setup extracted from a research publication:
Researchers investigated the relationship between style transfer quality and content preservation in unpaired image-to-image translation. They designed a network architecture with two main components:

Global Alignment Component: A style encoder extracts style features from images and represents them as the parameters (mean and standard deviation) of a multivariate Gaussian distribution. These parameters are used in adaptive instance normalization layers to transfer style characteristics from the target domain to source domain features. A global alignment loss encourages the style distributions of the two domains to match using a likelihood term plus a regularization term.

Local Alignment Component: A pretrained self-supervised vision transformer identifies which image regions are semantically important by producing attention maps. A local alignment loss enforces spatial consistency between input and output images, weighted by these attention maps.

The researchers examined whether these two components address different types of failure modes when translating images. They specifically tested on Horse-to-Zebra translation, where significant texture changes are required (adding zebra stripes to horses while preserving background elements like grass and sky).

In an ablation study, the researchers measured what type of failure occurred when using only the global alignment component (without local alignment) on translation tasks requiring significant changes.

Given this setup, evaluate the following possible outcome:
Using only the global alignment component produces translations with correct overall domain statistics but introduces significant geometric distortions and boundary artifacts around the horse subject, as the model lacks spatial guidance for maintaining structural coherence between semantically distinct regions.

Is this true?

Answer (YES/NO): NO